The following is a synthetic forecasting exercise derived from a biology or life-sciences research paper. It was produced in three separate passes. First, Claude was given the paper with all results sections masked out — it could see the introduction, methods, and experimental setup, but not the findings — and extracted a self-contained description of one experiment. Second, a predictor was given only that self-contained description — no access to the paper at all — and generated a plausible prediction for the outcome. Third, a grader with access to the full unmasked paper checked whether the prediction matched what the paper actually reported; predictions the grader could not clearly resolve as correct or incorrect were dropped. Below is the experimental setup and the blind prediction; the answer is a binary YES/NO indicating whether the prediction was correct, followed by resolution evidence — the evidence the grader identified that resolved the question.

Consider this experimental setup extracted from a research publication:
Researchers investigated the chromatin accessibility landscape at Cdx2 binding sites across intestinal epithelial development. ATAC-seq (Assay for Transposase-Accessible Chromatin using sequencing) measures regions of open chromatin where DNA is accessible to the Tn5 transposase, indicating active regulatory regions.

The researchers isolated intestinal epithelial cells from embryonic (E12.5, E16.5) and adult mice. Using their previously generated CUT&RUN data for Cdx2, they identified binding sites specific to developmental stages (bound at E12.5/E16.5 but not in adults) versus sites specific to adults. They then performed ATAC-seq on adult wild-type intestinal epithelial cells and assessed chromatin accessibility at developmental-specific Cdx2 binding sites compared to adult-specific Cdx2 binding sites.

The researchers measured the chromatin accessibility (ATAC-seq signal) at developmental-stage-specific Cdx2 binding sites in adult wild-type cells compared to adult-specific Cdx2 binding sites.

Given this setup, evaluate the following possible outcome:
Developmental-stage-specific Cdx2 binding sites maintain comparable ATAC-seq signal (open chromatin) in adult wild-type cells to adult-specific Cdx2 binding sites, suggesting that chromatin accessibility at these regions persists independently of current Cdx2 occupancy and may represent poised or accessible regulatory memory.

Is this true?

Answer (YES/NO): NO